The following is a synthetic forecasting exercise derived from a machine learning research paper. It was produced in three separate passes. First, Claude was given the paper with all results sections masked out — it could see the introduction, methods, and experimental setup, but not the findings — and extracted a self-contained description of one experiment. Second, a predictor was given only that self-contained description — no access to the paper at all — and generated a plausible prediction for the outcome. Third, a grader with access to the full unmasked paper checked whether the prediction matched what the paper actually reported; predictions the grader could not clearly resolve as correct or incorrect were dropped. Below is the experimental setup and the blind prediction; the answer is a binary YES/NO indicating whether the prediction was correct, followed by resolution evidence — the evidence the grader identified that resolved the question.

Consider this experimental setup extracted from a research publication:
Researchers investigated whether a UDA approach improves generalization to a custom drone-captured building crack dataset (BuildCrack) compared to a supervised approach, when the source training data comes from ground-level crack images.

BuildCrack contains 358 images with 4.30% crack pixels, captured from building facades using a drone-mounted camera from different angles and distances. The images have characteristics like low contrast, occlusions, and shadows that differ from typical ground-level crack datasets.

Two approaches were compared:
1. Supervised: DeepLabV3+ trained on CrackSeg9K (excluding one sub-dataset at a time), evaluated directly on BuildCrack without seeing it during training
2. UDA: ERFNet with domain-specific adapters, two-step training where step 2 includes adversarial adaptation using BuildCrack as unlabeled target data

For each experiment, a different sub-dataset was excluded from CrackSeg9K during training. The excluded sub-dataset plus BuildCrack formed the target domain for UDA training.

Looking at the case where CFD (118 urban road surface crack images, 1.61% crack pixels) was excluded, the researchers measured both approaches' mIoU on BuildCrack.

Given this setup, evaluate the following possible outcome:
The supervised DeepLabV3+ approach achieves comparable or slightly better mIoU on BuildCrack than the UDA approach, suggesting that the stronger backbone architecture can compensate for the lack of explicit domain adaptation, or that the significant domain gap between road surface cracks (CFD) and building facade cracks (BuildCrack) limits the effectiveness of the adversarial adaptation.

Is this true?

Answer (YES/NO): YES